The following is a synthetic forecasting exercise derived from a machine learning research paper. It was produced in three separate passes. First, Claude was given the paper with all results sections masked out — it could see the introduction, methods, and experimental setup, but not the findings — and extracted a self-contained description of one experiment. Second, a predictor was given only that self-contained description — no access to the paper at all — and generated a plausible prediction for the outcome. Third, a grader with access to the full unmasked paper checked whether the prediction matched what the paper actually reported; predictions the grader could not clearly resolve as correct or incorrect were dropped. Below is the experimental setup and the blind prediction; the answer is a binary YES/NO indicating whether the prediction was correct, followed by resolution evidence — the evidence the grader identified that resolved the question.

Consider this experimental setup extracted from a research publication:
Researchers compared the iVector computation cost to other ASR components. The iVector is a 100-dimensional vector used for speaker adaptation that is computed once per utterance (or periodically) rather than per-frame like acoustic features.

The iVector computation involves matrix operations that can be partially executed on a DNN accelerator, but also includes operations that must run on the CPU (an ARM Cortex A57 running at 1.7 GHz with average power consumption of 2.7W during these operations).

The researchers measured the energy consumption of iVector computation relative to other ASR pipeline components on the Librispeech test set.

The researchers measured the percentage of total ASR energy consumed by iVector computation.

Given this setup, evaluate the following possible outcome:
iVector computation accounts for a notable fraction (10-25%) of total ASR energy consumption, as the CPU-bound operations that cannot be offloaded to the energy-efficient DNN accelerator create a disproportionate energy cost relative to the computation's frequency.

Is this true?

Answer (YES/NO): NO